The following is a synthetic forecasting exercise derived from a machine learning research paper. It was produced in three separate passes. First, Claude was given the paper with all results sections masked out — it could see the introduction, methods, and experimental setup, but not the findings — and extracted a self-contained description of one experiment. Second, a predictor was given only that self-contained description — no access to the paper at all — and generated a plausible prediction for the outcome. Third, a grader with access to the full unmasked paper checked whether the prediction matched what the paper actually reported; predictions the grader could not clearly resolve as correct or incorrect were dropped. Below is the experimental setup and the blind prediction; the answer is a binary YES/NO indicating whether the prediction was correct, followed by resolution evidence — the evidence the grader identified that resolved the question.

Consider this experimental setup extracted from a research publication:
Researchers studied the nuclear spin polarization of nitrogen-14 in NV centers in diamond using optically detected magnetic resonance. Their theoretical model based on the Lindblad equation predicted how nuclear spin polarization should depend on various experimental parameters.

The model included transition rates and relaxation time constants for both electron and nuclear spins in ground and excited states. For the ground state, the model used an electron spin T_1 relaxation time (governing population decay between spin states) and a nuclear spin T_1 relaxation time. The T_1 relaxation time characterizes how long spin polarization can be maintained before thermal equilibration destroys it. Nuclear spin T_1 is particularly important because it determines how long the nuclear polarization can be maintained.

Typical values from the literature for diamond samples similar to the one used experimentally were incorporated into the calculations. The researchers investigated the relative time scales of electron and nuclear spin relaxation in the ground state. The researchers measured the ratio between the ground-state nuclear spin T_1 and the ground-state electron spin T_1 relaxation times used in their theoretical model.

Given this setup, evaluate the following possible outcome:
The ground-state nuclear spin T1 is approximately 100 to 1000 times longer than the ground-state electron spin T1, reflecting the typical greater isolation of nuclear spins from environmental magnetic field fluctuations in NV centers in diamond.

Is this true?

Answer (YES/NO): YES